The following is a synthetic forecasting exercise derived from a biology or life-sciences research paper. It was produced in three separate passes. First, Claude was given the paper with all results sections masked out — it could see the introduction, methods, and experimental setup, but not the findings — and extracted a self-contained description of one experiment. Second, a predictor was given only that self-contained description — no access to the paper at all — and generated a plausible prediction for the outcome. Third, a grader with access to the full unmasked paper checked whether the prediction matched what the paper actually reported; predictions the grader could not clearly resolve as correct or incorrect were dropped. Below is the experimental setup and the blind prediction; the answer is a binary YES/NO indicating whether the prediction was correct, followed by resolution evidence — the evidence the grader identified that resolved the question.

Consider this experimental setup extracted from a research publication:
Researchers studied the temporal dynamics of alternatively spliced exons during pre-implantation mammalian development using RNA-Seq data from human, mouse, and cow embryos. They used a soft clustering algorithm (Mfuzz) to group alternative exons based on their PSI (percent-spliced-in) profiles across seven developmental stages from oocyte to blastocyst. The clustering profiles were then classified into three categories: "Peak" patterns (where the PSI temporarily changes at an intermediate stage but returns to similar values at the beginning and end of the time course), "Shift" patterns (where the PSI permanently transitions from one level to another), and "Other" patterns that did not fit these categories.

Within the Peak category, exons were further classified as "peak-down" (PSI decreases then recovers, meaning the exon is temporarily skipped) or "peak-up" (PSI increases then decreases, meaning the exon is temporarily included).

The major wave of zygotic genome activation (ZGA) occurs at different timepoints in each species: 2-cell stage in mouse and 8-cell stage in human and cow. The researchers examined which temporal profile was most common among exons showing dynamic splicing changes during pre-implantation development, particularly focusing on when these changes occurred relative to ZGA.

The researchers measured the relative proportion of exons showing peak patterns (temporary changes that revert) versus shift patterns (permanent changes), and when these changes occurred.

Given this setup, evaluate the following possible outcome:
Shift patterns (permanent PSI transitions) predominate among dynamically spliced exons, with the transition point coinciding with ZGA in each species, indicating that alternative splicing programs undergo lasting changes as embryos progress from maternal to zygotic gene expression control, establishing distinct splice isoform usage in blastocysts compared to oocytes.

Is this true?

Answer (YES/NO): NO